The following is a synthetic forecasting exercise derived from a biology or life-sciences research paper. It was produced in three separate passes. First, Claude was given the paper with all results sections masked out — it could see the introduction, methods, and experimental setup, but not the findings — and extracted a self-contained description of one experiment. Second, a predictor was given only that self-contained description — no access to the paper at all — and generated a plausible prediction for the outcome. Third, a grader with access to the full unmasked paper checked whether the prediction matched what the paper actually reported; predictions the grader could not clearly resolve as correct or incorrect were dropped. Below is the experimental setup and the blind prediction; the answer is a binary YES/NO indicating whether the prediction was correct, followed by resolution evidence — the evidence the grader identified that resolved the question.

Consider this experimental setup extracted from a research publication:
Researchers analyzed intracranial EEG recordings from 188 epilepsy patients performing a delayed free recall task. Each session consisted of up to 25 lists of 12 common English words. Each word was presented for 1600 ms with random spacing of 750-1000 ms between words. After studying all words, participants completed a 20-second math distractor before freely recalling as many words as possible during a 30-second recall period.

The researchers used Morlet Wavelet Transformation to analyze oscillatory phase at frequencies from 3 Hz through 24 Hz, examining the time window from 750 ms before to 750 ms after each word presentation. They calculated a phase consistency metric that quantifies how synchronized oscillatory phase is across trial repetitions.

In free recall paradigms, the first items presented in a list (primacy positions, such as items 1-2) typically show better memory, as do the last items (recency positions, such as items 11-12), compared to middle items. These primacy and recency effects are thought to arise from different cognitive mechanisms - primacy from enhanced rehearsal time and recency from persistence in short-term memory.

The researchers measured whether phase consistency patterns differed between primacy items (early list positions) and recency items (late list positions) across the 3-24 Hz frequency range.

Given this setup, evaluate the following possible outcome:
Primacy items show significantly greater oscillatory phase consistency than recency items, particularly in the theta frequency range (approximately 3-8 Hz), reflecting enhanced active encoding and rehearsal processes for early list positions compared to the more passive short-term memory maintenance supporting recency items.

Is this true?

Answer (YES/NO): YES